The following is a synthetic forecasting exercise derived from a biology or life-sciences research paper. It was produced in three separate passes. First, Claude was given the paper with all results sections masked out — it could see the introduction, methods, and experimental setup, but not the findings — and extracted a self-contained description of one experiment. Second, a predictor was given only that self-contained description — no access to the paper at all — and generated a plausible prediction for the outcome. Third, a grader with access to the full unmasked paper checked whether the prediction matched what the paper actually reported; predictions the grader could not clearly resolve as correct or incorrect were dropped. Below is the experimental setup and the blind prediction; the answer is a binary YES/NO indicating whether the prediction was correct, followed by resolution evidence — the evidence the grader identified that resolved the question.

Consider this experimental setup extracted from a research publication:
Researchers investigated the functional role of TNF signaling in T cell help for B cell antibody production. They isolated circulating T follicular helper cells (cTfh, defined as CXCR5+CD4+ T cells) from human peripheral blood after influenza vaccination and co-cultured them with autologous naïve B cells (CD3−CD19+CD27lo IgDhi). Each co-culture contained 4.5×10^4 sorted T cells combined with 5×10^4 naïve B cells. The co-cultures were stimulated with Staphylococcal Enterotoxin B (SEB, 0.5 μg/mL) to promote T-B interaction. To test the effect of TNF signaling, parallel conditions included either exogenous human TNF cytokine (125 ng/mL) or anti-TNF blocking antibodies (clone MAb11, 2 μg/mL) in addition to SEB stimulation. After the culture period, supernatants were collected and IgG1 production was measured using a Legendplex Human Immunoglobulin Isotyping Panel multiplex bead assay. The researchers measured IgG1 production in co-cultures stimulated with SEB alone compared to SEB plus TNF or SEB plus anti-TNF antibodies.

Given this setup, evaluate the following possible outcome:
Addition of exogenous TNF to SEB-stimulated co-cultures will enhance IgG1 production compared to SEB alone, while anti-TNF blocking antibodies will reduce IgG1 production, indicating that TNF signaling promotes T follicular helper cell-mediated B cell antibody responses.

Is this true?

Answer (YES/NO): NO